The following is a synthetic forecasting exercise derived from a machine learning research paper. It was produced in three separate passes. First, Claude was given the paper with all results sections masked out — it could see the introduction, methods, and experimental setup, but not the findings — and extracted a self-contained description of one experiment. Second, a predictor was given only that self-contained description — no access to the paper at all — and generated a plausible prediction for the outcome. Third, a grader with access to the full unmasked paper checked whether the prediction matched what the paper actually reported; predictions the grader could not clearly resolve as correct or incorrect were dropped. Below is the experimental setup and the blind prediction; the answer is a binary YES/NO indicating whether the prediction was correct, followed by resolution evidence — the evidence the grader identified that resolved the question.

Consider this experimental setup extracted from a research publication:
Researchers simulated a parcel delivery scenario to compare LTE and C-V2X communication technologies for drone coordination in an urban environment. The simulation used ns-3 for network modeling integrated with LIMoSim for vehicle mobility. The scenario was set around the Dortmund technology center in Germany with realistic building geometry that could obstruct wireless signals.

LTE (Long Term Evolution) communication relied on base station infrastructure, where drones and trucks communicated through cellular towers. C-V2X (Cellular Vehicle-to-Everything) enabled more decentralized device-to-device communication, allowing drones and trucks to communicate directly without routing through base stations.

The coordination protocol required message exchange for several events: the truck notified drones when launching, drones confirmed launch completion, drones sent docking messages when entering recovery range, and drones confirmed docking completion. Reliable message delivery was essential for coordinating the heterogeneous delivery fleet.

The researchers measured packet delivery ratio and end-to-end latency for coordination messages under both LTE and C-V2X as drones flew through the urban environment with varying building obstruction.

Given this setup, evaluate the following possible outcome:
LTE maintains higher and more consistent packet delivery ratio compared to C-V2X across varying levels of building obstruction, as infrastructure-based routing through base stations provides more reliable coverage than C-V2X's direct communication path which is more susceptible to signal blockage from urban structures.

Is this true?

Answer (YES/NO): NO